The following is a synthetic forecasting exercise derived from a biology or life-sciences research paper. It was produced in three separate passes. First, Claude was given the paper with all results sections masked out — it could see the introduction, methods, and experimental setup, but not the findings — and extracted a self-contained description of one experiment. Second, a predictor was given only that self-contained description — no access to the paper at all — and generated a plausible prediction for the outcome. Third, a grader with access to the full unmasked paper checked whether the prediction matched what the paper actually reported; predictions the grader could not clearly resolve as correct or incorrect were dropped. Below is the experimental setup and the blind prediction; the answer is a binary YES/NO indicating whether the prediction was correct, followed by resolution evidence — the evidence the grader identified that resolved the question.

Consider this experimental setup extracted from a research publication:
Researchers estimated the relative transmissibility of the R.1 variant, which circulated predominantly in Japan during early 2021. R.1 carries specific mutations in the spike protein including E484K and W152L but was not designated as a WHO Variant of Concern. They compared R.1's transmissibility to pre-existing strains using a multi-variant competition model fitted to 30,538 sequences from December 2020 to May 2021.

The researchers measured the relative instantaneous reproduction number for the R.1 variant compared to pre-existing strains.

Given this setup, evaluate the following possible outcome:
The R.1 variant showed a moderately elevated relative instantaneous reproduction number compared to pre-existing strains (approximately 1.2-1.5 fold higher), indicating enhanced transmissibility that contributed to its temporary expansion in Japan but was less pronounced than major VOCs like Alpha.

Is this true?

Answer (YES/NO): YES